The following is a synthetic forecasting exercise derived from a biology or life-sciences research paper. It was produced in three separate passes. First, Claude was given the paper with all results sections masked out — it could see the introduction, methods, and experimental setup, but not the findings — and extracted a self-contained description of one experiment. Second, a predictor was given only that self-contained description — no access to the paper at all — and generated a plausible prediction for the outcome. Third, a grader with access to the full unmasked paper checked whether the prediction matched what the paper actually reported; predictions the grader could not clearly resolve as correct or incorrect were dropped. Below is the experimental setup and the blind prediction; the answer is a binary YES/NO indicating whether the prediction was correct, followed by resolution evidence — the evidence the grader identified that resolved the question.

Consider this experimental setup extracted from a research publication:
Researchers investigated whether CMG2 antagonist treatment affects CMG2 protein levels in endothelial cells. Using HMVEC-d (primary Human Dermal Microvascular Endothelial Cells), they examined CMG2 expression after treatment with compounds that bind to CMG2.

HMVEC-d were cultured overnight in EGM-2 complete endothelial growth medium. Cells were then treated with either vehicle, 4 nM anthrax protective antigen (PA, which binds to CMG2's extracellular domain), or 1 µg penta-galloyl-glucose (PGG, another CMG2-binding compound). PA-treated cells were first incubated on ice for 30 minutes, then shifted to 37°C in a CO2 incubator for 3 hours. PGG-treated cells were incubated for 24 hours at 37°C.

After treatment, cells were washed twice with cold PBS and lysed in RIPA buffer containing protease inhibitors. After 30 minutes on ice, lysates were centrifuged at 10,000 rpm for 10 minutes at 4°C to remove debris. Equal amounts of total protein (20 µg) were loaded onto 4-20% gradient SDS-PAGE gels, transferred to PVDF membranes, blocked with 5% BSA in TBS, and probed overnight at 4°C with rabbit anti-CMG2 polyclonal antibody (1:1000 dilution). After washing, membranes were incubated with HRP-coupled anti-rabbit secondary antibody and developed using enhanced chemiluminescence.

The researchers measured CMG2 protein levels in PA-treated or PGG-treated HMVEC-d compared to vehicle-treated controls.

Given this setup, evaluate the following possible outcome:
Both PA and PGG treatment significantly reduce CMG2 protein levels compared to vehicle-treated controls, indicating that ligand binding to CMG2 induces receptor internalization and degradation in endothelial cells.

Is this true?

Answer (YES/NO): NO